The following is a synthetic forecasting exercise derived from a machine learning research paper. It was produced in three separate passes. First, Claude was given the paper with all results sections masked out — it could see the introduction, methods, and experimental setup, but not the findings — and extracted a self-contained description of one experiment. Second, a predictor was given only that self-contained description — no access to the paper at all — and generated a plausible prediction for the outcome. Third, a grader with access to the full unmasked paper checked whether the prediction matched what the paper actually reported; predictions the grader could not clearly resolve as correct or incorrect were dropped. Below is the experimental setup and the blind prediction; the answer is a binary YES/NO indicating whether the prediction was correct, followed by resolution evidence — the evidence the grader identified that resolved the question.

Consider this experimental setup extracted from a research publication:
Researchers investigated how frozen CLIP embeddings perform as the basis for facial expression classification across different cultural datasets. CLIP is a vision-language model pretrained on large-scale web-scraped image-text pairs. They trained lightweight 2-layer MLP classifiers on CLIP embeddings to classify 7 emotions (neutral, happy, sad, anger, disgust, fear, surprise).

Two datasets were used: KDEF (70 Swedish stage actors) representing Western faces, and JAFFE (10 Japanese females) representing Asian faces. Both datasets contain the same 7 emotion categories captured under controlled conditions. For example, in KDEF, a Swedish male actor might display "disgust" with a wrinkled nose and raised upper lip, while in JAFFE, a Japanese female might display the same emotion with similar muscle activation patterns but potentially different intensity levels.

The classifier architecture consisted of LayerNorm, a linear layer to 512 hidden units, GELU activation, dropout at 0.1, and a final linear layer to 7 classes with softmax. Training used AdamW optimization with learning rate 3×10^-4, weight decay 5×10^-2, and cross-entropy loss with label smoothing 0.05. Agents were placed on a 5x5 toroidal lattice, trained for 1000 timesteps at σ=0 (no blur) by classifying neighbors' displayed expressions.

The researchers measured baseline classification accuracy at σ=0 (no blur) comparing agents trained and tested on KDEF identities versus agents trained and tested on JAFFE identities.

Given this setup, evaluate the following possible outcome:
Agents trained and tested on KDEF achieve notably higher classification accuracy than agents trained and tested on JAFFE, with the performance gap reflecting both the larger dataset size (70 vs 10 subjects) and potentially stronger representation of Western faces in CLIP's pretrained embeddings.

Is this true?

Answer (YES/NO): YES